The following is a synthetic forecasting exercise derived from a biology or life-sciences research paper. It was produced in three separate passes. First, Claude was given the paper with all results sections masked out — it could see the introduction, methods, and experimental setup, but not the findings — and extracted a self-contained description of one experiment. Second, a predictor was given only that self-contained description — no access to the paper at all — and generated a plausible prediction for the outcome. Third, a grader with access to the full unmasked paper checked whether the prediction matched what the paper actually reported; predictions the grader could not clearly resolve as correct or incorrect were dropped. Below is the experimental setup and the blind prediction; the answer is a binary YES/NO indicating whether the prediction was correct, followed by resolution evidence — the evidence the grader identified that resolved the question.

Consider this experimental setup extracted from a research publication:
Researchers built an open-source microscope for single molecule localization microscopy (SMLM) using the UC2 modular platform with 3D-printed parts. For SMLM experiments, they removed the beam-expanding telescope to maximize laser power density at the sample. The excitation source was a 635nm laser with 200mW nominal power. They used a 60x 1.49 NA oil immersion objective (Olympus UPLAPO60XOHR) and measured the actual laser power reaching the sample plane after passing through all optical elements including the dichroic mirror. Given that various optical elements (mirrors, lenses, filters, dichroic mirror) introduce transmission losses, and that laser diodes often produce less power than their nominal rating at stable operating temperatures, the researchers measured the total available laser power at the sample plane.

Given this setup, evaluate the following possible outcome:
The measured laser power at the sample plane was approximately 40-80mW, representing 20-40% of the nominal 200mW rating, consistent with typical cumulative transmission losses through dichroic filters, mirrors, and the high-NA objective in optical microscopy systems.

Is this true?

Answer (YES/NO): NO